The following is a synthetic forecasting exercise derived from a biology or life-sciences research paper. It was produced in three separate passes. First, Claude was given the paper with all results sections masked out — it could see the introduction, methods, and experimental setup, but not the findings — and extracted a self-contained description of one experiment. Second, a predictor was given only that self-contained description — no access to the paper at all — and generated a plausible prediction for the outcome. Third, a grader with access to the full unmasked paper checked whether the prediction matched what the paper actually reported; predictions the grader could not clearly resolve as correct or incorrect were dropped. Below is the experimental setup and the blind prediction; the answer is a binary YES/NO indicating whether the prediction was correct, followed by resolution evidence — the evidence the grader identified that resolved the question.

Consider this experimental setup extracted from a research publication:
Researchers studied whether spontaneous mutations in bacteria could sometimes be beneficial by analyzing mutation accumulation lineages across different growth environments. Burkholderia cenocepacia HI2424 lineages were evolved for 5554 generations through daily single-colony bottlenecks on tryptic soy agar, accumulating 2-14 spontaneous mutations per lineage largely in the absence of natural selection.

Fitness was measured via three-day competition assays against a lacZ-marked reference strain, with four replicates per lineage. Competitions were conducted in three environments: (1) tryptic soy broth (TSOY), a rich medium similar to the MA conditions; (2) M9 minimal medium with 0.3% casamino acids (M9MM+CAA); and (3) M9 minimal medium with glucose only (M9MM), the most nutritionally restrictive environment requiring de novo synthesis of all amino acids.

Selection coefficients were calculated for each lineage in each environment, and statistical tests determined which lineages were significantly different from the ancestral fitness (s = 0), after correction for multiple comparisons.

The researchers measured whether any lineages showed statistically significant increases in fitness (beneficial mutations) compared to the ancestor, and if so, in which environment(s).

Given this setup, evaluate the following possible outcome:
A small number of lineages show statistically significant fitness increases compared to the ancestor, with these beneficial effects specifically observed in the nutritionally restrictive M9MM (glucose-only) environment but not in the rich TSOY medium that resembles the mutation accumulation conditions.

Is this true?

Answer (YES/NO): YES